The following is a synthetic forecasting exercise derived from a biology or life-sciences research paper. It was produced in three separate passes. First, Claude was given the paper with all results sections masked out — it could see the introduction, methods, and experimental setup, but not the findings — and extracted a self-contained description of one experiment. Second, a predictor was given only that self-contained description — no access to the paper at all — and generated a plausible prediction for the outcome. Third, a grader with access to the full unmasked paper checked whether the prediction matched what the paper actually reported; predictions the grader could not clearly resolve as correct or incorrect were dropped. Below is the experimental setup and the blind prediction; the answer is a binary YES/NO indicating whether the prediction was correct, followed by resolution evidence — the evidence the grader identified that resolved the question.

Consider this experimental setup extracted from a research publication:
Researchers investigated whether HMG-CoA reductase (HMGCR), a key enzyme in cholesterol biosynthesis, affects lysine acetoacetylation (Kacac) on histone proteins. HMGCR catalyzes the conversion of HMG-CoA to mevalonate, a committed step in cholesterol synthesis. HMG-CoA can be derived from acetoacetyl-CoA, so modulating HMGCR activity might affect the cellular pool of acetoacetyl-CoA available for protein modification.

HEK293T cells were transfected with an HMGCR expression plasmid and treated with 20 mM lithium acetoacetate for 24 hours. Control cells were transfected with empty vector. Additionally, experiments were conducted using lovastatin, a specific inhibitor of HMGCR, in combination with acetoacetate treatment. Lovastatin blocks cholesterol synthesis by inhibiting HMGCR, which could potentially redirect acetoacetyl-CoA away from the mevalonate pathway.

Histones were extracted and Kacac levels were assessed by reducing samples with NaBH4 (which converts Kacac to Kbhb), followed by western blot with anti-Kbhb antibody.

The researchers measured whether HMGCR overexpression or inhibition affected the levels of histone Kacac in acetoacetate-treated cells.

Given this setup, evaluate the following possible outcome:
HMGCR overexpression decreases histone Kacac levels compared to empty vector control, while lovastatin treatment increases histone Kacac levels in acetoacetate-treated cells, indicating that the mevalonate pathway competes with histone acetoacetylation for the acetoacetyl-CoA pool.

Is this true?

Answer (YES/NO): NO